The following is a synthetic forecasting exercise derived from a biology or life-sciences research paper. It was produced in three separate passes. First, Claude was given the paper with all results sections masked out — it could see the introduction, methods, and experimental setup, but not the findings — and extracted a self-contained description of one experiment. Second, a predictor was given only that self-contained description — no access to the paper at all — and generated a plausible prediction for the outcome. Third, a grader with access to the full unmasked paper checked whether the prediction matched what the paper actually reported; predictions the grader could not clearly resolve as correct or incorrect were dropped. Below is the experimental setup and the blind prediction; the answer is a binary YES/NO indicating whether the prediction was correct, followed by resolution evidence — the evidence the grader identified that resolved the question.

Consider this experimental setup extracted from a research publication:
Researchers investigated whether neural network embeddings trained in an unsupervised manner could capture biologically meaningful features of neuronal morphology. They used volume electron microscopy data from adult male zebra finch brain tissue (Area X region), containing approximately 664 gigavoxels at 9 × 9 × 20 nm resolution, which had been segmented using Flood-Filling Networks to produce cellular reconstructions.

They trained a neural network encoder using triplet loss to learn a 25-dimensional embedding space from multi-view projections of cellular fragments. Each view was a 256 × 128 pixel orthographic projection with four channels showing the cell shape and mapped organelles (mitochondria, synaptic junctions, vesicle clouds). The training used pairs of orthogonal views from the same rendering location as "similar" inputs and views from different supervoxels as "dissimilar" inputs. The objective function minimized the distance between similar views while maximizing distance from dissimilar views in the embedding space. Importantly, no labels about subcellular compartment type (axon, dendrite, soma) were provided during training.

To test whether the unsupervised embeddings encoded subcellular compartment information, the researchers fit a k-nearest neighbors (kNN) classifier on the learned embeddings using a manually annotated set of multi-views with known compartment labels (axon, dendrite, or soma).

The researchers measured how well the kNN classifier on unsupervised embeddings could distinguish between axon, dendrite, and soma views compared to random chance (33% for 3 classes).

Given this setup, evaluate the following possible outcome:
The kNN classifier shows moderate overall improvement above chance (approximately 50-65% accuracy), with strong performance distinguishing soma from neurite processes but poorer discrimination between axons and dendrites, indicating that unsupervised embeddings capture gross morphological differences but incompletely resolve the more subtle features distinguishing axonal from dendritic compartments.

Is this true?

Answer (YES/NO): NO